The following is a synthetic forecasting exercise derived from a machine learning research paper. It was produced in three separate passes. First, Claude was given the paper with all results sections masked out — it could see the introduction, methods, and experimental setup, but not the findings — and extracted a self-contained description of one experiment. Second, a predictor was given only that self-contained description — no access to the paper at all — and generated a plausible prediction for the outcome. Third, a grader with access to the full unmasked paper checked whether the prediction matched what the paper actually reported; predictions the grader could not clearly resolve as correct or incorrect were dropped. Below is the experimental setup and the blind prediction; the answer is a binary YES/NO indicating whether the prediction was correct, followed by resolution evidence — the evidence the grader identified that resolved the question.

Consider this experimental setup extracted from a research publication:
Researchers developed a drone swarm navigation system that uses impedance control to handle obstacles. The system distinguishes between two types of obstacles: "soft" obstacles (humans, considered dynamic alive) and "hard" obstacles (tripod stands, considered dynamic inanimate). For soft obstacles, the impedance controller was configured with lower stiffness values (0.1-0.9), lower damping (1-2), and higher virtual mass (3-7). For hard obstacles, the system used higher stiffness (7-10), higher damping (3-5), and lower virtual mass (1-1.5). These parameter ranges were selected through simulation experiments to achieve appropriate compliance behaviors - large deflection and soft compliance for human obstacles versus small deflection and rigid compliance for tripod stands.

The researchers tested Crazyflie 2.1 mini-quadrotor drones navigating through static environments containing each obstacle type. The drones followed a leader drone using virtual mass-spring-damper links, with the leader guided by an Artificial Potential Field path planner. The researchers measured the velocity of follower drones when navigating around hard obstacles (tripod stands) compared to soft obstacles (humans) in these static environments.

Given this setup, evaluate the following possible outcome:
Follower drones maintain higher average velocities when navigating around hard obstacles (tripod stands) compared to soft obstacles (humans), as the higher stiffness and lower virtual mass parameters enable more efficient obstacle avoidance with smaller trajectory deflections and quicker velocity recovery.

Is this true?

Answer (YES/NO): YES